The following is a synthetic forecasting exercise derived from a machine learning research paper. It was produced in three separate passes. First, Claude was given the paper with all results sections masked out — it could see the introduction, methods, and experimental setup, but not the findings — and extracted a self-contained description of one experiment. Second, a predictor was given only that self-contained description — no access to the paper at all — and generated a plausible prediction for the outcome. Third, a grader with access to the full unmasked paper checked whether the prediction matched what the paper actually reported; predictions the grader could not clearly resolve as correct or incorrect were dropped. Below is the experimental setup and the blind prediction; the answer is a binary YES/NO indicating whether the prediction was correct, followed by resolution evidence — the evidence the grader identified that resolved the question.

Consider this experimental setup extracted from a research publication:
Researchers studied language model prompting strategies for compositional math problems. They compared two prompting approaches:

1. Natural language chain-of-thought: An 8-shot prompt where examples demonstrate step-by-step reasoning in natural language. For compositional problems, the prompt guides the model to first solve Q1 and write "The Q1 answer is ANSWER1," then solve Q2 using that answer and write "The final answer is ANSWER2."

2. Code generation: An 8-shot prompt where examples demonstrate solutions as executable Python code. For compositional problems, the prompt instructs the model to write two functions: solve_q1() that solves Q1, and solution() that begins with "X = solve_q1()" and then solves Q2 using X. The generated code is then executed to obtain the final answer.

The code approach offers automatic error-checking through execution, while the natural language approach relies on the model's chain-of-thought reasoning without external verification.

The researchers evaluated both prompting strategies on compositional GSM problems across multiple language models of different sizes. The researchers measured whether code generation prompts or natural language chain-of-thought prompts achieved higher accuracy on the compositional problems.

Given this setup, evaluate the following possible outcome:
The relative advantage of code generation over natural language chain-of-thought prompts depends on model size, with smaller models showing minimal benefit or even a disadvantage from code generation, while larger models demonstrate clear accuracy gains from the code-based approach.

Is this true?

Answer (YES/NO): NO